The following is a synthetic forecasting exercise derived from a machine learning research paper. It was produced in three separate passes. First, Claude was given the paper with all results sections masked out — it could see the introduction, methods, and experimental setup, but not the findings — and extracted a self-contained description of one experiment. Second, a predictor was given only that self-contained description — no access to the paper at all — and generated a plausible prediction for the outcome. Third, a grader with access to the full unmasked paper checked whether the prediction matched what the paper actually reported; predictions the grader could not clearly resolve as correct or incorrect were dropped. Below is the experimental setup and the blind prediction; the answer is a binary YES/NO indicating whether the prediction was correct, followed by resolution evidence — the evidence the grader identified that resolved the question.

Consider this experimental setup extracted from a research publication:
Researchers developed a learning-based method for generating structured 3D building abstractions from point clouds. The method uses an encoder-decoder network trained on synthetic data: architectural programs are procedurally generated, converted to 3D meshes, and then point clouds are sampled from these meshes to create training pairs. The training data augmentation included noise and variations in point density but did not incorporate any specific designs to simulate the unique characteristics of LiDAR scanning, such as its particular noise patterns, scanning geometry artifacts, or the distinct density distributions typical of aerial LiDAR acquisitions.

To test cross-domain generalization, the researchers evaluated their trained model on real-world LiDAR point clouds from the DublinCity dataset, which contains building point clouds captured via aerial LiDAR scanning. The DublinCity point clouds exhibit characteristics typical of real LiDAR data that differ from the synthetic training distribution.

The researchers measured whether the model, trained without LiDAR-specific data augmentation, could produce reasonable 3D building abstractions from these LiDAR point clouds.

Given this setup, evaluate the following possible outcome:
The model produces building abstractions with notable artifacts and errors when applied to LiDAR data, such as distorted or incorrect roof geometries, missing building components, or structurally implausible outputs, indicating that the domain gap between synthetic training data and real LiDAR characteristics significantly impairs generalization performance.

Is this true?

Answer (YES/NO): NO